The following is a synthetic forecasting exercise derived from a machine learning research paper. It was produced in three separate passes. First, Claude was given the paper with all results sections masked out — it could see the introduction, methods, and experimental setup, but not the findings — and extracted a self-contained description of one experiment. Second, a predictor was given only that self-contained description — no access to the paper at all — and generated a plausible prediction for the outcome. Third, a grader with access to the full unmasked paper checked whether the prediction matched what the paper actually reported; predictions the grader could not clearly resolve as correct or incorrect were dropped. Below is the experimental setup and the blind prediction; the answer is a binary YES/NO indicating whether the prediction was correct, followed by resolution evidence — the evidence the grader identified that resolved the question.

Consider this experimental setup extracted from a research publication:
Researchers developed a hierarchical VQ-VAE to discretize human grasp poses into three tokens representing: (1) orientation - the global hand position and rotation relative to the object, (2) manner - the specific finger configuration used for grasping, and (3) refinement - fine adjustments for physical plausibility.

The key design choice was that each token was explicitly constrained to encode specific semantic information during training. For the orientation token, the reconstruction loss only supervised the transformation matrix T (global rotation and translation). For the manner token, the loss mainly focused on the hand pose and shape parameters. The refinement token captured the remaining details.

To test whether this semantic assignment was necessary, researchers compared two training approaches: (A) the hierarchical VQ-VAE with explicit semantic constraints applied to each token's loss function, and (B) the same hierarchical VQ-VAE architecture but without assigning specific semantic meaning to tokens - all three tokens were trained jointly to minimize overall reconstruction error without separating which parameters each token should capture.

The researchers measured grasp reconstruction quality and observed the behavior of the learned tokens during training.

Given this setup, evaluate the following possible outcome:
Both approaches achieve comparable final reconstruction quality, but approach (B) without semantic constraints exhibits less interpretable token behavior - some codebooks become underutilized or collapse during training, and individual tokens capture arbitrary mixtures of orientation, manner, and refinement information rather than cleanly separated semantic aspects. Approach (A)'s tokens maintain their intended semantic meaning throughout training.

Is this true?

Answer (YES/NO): NO